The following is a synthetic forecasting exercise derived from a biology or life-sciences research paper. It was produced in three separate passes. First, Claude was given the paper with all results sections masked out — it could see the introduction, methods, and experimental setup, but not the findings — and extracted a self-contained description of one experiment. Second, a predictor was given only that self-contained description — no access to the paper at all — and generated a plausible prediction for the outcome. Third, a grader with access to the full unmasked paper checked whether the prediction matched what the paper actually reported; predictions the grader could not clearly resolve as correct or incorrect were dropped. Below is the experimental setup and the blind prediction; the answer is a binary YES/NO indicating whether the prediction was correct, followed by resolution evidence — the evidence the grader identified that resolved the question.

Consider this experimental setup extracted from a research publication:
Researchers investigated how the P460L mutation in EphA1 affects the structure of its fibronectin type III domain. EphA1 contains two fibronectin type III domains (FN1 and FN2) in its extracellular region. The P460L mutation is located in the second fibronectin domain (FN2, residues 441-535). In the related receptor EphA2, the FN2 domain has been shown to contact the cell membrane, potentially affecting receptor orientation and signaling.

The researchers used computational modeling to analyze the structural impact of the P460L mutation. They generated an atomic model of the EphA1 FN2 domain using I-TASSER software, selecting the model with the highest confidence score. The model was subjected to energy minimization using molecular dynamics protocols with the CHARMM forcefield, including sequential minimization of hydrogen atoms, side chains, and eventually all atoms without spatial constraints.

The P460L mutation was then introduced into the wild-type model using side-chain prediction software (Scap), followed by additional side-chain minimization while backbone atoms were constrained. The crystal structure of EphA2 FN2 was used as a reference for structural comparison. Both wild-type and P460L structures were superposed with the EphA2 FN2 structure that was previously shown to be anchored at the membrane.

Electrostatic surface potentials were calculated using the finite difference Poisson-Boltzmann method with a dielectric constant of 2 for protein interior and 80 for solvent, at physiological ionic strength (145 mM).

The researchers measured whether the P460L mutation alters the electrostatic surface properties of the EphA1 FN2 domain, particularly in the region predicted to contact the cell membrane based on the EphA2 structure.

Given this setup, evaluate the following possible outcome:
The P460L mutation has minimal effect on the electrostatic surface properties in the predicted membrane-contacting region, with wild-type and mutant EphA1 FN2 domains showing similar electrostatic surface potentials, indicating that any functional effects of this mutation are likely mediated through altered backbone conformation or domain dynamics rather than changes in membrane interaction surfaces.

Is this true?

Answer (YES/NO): NO